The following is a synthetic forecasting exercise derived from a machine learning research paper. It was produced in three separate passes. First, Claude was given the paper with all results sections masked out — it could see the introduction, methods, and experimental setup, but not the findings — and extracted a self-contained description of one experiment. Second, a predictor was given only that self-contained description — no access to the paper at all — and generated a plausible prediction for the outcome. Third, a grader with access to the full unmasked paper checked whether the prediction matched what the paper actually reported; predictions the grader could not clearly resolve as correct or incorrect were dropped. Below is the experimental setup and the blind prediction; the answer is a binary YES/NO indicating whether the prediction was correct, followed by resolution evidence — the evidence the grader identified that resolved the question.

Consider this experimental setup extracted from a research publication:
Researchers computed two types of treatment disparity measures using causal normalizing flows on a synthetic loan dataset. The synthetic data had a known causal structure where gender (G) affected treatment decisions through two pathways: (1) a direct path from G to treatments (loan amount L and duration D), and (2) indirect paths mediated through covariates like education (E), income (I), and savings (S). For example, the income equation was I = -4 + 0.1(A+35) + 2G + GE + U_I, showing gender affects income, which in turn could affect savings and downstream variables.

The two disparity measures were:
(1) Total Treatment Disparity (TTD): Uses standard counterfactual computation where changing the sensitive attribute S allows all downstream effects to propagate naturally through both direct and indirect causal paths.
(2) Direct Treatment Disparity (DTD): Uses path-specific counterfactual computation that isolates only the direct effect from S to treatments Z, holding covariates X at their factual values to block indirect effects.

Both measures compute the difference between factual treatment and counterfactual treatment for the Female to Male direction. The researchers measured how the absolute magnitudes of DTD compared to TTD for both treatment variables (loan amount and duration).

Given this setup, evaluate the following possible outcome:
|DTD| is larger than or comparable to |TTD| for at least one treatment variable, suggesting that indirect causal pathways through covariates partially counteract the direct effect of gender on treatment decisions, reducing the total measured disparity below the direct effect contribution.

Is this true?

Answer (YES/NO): NO